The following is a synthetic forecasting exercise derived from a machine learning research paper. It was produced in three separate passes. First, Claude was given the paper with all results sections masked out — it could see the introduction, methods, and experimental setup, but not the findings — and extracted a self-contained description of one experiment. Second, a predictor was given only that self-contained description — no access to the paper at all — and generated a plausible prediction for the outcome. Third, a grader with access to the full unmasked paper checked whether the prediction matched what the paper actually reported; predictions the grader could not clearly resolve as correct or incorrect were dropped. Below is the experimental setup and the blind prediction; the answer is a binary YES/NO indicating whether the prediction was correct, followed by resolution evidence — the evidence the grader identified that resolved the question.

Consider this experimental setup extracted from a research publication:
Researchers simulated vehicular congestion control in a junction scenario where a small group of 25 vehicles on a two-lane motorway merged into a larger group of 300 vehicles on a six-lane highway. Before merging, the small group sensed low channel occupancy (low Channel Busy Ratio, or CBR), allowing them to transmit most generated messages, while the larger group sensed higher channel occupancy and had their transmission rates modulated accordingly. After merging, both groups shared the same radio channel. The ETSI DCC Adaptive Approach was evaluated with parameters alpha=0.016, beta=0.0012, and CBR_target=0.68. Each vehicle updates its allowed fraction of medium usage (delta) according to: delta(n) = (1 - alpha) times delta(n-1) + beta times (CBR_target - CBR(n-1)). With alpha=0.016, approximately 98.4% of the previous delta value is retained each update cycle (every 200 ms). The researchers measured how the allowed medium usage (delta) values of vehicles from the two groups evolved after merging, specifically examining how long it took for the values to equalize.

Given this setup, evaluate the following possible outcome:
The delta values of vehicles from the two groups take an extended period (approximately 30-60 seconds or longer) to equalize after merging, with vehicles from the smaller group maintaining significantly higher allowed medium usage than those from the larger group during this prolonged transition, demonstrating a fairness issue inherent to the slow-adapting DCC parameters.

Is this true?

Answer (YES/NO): YES